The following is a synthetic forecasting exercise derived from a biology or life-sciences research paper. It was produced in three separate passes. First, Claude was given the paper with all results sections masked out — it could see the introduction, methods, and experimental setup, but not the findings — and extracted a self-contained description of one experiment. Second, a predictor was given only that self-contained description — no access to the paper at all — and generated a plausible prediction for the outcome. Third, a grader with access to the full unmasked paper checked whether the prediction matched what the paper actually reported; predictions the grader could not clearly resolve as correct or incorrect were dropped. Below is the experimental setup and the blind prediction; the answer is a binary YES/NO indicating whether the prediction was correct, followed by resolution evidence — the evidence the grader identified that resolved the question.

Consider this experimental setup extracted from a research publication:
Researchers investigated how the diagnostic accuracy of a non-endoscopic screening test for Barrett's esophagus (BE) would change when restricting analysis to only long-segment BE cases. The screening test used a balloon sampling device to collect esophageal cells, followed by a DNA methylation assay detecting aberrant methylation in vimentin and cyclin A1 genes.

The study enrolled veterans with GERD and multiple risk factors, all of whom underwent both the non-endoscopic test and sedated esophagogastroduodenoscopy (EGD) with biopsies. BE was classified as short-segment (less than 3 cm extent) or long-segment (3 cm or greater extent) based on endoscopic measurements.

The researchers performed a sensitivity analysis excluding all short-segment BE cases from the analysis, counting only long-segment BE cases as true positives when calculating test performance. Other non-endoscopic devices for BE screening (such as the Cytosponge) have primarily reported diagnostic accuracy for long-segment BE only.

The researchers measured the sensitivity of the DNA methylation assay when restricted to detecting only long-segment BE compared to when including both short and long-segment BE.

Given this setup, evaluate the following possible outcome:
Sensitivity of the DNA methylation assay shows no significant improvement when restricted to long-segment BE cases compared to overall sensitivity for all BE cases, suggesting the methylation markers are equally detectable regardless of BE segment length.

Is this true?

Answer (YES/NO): NO